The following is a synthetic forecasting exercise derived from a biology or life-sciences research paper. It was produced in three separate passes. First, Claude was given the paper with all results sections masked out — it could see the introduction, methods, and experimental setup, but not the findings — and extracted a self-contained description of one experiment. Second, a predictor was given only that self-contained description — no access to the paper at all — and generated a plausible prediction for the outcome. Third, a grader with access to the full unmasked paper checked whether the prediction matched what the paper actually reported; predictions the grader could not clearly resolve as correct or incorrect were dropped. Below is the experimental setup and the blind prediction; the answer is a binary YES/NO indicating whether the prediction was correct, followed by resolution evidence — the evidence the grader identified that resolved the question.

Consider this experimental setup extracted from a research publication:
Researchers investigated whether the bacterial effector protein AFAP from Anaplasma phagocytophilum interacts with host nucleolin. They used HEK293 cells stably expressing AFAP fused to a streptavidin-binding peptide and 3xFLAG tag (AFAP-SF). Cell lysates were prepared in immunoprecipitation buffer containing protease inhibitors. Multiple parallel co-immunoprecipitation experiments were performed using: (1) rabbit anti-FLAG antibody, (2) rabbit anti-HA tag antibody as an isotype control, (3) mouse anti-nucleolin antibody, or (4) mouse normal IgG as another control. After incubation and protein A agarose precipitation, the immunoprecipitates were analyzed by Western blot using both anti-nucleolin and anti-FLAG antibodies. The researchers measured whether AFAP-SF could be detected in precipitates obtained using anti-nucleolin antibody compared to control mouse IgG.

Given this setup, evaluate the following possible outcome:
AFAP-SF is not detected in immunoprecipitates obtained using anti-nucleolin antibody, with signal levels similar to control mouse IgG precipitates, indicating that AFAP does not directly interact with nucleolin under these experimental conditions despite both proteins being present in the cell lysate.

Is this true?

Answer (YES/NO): NO